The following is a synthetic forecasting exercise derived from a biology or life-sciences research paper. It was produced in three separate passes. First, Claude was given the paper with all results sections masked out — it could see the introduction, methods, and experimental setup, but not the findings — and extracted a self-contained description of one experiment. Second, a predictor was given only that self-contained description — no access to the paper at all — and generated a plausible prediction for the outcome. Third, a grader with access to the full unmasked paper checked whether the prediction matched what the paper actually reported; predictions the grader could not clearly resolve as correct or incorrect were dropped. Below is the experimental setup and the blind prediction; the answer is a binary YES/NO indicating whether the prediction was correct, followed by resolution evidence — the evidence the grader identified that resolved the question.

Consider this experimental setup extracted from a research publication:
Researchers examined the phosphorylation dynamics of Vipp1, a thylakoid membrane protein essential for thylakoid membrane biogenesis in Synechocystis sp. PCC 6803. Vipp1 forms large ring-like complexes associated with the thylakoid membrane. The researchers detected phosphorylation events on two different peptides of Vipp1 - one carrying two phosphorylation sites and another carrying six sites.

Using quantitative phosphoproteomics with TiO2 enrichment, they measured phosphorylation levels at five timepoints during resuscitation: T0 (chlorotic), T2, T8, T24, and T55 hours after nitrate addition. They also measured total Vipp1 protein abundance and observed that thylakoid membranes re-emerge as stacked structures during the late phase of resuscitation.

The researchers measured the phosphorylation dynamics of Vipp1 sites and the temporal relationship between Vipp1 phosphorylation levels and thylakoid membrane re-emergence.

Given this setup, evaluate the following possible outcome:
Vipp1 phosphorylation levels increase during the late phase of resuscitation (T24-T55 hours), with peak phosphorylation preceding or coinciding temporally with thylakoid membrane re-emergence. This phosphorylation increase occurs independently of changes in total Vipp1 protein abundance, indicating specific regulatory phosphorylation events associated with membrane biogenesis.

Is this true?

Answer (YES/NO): NO